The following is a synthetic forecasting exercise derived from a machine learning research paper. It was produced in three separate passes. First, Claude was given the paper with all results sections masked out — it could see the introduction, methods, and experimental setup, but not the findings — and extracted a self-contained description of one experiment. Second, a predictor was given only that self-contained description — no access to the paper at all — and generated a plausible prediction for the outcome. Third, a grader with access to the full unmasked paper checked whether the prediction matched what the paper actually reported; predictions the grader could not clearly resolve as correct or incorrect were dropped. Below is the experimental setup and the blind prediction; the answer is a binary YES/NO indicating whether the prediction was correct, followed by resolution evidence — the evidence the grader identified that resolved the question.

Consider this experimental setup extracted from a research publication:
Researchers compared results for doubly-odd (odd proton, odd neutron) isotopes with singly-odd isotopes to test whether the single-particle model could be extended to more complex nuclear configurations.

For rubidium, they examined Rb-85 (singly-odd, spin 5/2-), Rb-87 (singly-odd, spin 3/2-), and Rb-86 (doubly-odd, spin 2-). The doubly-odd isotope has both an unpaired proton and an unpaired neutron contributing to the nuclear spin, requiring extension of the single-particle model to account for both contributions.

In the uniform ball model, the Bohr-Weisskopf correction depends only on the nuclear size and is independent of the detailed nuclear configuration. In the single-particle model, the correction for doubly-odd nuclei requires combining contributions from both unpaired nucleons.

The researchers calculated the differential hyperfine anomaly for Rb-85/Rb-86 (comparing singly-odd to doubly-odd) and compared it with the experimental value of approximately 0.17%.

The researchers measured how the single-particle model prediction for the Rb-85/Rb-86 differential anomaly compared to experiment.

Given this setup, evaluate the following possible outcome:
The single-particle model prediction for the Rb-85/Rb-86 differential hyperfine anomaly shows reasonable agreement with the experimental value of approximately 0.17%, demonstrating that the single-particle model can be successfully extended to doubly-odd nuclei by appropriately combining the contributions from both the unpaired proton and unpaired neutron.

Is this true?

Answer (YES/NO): YES